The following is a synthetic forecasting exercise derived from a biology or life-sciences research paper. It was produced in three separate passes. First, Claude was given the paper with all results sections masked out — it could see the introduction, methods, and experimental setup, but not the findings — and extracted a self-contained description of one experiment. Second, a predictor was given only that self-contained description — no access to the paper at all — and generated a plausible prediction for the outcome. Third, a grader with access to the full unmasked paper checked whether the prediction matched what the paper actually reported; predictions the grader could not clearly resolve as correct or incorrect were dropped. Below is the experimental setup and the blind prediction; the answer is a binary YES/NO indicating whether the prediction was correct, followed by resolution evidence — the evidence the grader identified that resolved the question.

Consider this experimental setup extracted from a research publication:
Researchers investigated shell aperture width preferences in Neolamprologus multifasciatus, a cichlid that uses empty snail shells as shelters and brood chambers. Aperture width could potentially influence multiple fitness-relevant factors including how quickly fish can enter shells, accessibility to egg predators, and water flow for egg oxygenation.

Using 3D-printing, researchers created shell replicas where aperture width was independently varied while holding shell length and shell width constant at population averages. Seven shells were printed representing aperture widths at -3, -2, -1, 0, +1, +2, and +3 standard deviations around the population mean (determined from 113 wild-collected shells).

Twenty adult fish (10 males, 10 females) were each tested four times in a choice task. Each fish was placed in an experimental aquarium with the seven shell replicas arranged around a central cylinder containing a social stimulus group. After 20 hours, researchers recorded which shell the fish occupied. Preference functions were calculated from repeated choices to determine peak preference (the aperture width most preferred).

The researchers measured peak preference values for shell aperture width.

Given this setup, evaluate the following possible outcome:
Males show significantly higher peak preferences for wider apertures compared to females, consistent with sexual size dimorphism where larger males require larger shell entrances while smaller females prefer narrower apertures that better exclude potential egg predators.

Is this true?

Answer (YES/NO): NO